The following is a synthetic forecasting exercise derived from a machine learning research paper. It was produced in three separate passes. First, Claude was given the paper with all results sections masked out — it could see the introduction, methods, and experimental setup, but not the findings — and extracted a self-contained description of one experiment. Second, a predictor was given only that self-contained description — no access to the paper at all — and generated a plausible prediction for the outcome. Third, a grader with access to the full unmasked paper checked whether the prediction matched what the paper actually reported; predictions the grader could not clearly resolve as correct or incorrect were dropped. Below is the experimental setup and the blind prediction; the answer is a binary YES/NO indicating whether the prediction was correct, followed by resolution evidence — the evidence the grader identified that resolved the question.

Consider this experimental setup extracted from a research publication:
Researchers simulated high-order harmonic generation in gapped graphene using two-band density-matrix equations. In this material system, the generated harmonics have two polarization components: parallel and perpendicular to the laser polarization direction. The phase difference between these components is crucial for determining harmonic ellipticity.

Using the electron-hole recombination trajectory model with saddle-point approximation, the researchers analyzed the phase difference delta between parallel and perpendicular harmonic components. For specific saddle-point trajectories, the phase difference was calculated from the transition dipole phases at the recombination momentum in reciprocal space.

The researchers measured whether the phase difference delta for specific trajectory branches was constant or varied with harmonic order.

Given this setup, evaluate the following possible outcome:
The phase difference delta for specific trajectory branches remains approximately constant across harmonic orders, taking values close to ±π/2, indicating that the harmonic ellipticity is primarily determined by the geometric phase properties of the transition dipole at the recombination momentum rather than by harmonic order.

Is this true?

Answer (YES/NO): YES